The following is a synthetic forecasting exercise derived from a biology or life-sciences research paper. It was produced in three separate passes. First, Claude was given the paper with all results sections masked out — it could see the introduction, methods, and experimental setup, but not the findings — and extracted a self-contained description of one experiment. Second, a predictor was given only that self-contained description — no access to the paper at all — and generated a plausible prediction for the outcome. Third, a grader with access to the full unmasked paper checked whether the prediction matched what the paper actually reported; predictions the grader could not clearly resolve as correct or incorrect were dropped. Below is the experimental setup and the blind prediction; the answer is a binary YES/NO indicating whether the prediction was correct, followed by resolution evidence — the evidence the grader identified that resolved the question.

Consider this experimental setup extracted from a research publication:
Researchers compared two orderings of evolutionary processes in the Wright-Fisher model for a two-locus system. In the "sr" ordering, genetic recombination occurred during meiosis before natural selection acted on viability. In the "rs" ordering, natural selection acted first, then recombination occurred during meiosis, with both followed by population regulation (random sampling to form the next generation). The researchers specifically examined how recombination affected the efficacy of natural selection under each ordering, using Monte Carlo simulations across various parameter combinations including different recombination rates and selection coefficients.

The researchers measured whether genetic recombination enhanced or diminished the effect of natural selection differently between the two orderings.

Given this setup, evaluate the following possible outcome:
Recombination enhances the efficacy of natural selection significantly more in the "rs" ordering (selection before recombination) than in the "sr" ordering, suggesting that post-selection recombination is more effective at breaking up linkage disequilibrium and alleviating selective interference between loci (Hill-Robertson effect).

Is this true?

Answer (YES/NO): NO